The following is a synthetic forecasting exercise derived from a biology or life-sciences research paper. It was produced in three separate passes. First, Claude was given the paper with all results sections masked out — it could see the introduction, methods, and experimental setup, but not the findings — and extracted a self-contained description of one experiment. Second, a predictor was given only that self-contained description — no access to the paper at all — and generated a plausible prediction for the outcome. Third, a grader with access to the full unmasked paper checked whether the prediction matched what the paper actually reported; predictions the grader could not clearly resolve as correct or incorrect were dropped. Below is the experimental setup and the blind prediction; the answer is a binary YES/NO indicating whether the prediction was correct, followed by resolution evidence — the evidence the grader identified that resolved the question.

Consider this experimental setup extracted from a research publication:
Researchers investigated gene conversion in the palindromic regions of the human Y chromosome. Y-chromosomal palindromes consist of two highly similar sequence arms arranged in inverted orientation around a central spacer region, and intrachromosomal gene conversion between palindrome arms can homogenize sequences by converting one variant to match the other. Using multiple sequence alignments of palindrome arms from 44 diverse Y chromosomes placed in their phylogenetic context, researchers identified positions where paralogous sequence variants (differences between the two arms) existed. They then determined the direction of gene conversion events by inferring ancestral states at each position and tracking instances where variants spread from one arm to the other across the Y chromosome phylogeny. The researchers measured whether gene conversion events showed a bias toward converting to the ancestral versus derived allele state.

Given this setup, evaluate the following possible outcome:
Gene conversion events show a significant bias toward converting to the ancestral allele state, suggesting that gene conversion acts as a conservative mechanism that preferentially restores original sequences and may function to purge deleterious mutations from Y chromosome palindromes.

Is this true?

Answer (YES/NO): NO